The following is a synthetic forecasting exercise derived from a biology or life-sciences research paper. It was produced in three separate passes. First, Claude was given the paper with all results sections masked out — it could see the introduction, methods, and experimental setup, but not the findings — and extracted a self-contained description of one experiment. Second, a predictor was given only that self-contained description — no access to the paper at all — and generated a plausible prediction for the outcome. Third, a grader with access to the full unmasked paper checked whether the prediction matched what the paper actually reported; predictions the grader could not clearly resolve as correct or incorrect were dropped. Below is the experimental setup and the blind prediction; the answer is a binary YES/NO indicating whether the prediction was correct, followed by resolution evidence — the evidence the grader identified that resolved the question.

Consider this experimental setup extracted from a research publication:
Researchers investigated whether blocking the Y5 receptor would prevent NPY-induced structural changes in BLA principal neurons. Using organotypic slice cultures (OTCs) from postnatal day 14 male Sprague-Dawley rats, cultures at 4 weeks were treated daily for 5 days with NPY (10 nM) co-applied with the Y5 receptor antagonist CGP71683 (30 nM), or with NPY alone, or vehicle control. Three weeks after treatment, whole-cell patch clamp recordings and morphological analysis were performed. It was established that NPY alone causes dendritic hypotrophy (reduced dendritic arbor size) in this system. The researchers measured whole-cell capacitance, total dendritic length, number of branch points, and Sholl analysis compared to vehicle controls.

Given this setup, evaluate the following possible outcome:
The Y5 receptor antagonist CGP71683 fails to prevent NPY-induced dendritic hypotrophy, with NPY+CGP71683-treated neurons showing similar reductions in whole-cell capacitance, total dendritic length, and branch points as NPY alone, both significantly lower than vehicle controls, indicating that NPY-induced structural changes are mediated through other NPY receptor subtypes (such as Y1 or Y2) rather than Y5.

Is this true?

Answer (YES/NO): NO